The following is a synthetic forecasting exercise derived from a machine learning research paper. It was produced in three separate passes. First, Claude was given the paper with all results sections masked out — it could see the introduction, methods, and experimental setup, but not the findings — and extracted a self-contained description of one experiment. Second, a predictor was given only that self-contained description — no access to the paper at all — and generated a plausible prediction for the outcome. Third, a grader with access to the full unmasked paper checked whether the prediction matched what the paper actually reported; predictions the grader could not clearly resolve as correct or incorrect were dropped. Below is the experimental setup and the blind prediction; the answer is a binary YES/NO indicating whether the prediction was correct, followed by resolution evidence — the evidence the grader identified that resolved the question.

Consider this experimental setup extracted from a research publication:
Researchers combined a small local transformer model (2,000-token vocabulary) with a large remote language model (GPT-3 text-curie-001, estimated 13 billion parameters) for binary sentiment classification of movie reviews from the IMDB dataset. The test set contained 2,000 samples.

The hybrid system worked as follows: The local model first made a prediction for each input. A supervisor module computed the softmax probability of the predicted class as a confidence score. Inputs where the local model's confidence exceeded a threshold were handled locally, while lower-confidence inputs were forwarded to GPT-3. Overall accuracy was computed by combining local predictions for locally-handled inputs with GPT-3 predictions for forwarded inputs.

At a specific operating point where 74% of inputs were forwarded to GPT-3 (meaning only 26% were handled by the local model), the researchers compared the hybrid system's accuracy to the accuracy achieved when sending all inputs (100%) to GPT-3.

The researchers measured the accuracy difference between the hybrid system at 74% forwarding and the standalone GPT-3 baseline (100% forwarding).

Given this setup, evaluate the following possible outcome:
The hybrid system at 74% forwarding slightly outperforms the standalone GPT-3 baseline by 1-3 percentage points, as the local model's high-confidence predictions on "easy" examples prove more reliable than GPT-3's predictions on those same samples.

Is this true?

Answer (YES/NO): NO